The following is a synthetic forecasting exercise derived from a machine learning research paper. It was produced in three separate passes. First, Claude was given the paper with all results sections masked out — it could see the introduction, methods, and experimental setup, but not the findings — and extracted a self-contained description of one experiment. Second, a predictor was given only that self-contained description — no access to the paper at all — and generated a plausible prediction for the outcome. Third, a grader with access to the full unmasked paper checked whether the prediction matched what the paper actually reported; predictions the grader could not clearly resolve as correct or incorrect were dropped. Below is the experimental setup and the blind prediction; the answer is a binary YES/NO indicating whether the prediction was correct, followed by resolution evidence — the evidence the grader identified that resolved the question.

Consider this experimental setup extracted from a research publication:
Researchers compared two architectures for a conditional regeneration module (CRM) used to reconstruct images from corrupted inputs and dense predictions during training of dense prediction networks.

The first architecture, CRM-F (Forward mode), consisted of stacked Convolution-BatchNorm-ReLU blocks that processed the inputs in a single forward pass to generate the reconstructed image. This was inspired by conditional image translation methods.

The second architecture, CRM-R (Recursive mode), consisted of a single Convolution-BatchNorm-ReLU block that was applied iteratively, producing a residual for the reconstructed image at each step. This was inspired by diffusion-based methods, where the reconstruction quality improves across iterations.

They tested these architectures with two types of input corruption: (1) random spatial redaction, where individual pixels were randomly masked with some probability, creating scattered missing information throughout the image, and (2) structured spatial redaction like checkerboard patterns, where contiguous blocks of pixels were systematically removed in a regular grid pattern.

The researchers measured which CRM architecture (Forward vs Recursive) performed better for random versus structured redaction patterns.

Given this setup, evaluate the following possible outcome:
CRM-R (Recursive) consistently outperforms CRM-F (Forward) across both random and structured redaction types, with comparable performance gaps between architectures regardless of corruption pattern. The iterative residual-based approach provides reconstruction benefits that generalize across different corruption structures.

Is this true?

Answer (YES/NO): NO